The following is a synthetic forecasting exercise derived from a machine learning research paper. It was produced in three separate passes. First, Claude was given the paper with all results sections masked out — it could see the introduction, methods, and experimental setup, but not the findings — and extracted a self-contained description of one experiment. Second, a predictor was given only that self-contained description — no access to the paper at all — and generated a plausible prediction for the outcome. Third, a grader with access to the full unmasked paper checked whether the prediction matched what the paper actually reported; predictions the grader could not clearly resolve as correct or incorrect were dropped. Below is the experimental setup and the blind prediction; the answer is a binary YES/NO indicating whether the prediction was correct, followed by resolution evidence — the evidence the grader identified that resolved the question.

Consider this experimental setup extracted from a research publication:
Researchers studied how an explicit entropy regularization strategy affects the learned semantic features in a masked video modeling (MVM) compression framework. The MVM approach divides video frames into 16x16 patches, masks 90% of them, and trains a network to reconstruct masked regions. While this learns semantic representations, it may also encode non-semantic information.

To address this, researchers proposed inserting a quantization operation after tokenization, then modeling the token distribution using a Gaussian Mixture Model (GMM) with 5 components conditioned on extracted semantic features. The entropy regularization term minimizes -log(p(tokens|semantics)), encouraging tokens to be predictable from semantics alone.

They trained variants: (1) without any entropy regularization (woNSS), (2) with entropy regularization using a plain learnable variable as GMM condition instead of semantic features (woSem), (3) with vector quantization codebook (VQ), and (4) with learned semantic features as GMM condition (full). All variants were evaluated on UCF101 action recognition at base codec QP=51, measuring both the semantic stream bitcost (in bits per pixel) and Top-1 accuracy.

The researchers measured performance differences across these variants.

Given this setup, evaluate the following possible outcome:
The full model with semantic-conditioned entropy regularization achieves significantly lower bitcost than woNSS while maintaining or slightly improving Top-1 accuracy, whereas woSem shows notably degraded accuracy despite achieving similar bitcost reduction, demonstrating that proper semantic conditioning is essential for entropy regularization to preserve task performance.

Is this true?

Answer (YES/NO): NO